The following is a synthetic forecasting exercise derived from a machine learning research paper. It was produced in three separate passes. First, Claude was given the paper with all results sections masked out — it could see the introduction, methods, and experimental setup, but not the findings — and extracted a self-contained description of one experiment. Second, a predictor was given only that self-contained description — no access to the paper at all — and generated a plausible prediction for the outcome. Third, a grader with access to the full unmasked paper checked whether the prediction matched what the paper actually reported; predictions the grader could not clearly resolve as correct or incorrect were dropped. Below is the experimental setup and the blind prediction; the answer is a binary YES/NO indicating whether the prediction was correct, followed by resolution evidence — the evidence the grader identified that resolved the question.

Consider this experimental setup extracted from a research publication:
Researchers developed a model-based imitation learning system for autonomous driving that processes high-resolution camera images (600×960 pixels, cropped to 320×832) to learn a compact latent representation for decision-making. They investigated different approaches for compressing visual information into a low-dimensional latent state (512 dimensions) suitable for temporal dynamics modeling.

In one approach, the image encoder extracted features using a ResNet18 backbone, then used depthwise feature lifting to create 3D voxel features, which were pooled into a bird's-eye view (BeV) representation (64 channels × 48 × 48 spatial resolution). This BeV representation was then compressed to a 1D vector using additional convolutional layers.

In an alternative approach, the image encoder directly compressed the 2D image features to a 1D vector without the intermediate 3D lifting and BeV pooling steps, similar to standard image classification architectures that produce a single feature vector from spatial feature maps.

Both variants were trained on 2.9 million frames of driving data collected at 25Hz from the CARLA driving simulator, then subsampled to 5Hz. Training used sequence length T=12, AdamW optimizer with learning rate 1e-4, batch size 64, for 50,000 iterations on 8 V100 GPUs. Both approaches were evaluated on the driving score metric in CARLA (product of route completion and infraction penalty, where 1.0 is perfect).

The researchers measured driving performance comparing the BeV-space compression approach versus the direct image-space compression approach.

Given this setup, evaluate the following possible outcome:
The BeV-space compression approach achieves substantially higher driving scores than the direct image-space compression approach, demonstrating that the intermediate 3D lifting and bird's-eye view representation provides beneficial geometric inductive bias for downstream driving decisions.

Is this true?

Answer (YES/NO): NO